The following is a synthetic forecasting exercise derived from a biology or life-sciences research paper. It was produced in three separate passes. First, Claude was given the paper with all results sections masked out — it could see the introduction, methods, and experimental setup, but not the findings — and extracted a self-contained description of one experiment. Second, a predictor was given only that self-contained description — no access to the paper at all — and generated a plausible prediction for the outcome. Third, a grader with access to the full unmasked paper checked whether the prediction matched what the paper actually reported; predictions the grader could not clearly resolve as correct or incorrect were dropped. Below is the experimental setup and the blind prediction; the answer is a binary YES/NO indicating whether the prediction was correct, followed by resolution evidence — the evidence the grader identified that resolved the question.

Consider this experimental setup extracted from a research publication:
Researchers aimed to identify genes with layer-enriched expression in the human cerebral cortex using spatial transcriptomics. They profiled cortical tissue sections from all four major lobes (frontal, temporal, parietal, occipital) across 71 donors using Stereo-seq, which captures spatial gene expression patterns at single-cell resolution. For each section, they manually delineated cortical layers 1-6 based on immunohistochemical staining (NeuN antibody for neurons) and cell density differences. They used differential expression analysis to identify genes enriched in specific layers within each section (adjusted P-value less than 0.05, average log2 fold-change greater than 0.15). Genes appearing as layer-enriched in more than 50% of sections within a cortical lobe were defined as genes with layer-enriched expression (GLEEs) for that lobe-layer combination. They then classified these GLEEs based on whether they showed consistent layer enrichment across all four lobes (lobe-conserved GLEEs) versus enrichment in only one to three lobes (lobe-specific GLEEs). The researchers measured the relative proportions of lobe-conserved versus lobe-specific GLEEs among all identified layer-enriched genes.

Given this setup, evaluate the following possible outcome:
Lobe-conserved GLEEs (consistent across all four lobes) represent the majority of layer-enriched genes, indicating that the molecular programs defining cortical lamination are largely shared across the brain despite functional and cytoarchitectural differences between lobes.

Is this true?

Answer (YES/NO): NO